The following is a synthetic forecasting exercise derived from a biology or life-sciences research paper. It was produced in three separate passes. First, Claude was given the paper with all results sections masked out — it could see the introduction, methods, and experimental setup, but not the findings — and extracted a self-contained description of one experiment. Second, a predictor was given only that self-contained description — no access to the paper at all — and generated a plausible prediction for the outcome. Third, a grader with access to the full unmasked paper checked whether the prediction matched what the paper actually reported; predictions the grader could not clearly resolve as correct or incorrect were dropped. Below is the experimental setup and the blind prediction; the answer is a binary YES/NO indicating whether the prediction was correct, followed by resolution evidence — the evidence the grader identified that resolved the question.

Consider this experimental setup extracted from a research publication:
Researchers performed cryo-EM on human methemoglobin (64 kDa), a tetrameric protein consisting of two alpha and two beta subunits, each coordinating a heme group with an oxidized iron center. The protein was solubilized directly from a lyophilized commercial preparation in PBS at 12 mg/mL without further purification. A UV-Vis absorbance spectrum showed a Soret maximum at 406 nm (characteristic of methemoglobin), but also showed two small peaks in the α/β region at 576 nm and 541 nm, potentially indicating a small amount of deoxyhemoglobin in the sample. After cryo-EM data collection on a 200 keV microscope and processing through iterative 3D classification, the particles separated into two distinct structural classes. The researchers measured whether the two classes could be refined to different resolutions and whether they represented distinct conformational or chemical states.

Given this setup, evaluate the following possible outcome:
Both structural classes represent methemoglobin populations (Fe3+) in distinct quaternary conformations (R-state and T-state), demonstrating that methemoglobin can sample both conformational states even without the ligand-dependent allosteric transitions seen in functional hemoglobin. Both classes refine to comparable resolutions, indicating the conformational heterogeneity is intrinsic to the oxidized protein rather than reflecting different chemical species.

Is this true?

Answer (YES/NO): NO